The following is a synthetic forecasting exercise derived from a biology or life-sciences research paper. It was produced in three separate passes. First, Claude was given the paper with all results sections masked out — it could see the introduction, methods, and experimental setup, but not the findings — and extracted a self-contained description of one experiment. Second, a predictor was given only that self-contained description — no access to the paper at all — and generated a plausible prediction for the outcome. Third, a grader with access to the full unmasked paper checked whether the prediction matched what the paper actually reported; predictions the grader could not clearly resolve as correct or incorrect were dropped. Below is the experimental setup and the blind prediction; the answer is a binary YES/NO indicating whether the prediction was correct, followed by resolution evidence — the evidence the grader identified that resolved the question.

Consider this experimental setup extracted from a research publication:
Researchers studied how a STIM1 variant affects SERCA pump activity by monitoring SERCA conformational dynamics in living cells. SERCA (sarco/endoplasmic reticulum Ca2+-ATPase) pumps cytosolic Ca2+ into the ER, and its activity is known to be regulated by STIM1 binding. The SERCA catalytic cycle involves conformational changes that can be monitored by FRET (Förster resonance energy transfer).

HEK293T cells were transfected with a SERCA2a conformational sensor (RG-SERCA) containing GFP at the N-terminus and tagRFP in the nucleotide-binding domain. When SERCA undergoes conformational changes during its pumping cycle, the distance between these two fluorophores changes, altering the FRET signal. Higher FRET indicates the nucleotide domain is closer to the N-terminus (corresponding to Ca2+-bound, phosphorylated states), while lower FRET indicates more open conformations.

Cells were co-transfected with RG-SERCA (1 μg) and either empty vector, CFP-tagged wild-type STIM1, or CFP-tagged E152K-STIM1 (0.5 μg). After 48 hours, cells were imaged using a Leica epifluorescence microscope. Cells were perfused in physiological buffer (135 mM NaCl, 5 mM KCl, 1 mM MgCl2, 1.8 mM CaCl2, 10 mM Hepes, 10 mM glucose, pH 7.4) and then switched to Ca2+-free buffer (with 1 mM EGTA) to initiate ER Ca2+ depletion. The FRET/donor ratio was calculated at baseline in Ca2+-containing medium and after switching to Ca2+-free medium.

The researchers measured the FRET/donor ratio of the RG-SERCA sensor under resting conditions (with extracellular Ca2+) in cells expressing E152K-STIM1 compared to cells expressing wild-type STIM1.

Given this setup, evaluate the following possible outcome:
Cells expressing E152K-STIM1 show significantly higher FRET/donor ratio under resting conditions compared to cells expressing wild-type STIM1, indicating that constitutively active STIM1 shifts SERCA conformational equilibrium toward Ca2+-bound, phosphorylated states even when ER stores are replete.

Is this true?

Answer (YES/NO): NO